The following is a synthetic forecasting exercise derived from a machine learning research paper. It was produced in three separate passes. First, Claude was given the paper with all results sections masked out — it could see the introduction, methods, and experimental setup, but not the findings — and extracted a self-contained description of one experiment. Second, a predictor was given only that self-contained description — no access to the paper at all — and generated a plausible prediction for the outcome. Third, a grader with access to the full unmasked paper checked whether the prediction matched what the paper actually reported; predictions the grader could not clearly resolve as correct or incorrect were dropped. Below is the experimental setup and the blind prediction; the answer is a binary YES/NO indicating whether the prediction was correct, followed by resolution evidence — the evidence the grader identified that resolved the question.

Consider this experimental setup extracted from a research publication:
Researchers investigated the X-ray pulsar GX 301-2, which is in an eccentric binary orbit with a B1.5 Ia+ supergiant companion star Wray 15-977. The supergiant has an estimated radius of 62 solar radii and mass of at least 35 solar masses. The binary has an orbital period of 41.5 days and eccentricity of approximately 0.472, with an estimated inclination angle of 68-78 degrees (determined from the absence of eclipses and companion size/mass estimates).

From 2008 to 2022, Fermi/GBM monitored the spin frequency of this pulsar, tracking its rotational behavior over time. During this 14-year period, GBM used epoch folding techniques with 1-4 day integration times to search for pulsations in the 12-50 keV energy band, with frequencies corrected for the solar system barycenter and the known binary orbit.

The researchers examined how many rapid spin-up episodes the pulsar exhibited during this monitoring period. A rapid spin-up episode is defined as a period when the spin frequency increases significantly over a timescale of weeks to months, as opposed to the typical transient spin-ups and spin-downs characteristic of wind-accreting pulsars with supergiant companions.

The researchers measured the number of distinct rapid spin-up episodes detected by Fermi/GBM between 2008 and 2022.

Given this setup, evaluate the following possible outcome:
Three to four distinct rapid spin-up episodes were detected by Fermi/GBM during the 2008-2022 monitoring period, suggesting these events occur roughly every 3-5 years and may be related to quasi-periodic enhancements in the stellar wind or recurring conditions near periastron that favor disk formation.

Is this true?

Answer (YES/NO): YES